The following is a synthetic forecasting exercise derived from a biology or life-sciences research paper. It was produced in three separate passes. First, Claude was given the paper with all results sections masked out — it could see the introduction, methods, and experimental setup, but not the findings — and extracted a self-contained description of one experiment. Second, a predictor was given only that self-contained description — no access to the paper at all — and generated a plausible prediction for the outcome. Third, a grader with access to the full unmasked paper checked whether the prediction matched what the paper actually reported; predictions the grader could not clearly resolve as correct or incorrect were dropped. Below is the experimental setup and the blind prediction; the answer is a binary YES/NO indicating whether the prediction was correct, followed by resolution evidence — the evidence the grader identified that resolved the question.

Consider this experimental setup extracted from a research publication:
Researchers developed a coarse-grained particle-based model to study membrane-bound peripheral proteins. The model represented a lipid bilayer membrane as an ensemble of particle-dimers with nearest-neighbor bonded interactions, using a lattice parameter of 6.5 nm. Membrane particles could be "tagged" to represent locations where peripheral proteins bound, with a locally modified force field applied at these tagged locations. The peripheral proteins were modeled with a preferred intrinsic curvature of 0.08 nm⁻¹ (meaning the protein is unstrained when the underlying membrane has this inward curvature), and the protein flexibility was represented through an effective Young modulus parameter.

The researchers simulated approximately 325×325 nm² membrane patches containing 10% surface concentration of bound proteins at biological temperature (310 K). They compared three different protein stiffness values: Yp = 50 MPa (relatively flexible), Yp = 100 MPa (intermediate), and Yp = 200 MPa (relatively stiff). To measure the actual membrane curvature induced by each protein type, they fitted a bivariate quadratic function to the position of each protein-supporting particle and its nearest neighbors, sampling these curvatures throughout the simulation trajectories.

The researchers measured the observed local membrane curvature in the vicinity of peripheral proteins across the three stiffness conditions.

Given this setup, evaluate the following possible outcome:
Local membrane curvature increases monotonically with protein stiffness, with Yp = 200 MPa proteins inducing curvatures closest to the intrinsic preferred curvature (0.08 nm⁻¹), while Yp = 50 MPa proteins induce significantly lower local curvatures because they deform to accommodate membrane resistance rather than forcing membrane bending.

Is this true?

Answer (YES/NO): YES